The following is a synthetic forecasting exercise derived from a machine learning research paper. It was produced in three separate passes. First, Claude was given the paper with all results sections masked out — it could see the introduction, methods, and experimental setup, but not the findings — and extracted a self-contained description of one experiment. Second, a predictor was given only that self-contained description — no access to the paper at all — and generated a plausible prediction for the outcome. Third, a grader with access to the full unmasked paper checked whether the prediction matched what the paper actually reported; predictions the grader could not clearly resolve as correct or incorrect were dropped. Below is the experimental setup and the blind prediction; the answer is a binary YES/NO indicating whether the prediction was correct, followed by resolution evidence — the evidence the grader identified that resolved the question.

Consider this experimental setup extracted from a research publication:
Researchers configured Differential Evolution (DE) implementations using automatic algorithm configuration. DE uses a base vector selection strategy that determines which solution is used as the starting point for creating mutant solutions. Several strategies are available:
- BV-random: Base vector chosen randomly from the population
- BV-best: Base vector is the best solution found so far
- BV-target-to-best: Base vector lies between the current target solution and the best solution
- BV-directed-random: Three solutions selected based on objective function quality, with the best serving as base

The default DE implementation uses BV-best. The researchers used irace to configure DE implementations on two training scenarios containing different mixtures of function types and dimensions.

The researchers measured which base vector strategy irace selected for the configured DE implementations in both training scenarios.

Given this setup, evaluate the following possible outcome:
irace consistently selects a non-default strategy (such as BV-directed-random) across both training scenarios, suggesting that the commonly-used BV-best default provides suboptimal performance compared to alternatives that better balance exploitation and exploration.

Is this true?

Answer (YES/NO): NO